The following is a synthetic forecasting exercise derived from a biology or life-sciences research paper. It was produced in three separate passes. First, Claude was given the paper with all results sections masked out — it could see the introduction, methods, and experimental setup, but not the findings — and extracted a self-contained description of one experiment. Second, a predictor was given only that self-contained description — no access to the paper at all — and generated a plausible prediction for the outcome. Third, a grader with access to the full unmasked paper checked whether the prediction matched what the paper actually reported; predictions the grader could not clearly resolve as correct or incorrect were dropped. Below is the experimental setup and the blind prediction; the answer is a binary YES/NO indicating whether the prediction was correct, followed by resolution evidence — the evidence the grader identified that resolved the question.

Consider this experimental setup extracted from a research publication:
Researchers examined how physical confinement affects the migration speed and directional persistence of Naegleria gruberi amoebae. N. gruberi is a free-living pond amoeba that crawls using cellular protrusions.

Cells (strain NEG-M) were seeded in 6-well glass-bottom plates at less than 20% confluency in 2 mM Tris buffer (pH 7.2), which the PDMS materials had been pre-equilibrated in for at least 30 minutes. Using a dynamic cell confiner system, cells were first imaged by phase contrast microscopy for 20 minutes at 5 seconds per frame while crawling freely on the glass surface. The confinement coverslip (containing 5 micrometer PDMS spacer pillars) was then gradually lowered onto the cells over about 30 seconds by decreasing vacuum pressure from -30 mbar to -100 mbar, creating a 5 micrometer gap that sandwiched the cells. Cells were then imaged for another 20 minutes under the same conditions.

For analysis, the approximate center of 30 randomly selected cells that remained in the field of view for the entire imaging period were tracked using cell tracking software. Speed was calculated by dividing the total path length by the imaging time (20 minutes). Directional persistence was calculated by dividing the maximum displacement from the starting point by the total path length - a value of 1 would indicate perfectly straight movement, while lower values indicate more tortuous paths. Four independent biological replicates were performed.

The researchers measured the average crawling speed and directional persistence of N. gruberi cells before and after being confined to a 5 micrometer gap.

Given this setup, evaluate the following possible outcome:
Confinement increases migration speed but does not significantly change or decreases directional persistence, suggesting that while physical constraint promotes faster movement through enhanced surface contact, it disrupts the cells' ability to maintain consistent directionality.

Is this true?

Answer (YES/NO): NO